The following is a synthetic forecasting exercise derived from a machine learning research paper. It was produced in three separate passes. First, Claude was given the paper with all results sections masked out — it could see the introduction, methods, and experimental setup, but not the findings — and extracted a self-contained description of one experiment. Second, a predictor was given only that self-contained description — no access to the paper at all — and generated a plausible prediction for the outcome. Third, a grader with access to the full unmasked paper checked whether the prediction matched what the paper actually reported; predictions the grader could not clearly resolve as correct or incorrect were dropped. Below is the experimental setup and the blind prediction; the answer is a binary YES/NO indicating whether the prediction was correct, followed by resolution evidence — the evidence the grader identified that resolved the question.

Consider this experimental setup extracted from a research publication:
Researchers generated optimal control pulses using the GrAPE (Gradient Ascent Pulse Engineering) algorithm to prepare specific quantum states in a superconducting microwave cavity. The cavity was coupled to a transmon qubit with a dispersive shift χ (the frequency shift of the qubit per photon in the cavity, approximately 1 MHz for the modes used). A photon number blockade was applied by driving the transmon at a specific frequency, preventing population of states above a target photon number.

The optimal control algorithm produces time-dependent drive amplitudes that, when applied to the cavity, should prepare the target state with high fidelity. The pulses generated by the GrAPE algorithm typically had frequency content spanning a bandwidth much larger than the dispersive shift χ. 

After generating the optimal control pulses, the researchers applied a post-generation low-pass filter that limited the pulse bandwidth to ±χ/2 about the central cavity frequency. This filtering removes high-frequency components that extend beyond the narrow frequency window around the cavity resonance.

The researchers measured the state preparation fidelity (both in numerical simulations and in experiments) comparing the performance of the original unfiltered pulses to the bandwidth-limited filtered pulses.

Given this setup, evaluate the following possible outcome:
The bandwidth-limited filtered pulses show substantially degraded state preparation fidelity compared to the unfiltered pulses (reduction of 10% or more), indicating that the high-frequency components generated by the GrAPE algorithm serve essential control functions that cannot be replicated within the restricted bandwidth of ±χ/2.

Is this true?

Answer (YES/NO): NO